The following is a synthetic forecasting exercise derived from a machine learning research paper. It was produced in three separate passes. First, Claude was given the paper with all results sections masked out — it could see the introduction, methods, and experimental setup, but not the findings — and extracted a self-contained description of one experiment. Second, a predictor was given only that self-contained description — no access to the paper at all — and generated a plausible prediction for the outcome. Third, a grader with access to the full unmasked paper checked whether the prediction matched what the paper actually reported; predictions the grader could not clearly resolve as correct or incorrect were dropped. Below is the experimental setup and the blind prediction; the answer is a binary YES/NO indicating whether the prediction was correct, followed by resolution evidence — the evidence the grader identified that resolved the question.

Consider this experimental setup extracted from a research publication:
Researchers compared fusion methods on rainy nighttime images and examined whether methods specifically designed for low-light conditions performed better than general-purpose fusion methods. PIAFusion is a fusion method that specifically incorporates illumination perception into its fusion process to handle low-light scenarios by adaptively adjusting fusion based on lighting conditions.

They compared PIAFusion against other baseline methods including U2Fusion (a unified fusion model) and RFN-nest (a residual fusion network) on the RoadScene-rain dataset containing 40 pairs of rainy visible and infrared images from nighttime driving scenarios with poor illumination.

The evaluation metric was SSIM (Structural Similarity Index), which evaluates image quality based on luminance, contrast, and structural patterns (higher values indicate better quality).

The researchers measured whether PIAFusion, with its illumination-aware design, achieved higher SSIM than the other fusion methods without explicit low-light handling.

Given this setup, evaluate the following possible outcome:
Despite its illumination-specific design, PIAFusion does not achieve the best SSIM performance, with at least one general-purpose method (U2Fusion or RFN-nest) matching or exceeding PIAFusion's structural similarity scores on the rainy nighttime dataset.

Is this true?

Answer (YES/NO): YES